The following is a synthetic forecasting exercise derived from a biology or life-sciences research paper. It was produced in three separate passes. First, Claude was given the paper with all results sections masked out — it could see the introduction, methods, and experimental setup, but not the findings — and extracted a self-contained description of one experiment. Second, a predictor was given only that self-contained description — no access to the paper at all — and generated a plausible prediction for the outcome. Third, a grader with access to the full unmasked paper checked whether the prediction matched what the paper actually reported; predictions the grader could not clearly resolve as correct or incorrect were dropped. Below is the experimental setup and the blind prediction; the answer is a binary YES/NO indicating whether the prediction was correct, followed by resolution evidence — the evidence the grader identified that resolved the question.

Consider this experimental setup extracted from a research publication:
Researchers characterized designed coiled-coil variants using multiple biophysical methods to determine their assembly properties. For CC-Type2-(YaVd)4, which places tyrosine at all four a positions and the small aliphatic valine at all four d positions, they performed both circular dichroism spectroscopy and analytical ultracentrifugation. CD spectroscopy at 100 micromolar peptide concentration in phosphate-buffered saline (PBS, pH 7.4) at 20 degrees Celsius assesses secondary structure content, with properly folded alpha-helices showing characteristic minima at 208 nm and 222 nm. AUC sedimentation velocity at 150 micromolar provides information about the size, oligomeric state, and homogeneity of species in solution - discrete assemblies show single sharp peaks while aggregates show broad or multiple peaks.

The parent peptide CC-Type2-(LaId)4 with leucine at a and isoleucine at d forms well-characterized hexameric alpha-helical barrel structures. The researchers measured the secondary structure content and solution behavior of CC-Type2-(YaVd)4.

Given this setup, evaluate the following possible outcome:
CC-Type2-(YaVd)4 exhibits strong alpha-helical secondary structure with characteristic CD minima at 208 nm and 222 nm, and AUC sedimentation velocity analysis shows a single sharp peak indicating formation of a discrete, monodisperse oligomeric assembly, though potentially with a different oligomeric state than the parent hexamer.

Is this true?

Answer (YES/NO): NO